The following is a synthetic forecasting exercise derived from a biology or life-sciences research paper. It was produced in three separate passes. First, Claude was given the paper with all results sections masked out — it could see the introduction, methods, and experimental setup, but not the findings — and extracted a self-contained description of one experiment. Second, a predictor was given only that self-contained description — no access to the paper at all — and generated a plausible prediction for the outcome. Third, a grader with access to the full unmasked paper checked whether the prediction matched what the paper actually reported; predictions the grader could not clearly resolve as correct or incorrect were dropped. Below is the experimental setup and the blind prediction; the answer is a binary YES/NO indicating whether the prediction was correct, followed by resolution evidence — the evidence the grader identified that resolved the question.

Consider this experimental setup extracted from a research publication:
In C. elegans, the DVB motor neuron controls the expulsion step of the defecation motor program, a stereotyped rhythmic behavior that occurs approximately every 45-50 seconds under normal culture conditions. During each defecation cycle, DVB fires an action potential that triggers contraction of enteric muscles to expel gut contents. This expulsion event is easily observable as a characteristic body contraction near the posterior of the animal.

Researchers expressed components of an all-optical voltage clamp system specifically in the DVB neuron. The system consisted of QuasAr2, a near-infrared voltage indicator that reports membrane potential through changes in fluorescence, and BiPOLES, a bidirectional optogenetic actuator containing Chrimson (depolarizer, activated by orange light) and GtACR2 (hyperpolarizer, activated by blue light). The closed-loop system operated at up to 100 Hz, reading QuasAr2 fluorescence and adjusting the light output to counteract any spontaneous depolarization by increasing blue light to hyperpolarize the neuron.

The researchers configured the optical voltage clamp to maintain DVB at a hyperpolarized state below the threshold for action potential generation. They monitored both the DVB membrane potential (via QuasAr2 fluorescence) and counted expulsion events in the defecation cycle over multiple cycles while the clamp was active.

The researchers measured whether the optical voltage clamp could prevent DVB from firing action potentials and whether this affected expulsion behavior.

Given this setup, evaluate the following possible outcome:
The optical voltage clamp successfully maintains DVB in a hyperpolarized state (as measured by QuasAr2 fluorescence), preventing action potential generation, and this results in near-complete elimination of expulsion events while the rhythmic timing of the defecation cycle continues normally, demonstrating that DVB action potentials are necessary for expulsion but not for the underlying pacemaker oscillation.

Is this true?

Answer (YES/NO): NO